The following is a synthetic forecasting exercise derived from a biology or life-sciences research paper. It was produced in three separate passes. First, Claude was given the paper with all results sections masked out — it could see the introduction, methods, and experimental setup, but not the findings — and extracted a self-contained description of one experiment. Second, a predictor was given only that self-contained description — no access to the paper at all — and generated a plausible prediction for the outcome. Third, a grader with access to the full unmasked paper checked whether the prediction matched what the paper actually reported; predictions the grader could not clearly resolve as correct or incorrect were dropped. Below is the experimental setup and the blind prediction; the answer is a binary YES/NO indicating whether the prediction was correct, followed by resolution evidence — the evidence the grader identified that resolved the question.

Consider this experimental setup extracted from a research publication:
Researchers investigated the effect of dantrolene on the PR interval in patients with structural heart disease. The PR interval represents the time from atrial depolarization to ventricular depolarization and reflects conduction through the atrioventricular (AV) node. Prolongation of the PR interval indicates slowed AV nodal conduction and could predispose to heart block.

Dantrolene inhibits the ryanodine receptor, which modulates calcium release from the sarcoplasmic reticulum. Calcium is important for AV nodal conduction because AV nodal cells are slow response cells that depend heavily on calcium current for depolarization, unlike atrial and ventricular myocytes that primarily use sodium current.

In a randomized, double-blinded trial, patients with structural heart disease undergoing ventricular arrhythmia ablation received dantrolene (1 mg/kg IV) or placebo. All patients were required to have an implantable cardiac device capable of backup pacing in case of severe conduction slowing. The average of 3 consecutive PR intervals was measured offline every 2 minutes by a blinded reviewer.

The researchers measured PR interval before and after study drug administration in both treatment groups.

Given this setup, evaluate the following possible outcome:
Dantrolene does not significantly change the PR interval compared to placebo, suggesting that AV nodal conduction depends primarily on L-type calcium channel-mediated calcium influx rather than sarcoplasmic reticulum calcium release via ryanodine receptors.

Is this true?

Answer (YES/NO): YES